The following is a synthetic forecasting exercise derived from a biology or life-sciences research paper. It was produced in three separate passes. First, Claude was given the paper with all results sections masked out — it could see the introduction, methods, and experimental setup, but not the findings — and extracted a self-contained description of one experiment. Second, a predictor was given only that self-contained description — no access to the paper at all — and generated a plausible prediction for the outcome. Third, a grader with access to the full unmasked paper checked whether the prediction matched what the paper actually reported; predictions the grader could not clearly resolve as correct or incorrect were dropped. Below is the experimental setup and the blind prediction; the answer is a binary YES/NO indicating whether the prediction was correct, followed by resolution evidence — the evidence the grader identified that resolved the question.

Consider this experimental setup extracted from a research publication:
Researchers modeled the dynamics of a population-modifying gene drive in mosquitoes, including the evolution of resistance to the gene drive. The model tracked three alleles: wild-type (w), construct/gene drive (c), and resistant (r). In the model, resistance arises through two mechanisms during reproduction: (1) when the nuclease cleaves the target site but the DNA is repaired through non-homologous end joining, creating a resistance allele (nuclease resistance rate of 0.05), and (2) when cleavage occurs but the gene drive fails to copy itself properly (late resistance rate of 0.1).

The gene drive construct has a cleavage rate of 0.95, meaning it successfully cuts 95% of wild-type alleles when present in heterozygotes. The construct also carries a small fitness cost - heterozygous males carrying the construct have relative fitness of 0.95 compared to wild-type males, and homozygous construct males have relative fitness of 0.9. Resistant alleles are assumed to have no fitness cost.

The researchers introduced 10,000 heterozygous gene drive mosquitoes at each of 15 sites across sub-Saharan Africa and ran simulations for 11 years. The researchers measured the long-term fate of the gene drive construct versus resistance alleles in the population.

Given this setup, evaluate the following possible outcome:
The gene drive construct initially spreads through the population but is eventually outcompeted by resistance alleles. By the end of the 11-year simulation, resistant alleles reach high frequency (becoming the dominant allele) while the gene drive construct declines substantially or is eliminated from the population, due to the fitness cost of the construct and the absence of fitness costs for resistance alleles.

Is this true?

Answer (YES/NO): NO